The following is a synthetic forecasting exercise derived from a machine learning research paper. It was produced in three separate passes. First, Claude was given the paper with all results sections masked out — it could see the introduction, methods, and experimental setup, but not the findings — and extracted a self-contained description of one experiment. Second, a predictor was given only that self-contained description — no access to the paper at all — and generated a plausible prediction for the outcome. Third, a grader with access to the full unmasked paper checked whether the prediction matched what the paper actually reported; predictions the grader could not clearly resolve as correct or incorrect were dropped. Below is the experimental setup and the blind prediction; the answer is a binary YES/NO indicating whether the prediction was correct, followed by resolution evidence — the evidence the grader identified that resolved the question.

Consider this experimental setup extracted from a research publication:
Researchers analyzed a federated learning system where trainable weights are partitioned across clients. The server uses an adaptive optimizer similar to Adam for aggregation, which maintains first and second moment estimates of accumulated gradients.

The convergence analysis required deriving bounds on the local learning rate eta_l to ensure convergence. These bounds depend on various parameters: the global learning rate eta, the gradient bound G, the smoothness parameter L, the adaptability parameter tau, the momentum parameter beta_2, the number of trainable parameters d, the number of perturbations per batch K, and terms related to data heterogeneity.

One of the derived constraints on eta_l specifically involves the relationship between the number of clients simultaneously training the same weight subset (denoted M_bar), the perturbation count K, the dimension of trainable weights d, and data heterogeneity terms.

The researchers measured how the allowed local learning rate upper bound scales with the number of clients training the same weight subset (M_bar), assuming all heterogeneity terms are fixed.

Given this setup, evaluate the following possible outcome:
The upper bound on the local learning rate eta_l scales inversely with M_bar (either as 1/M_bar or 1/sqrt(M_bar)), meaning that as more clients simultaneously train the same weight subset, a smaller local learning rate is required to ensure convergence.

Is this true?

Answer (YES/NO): NO